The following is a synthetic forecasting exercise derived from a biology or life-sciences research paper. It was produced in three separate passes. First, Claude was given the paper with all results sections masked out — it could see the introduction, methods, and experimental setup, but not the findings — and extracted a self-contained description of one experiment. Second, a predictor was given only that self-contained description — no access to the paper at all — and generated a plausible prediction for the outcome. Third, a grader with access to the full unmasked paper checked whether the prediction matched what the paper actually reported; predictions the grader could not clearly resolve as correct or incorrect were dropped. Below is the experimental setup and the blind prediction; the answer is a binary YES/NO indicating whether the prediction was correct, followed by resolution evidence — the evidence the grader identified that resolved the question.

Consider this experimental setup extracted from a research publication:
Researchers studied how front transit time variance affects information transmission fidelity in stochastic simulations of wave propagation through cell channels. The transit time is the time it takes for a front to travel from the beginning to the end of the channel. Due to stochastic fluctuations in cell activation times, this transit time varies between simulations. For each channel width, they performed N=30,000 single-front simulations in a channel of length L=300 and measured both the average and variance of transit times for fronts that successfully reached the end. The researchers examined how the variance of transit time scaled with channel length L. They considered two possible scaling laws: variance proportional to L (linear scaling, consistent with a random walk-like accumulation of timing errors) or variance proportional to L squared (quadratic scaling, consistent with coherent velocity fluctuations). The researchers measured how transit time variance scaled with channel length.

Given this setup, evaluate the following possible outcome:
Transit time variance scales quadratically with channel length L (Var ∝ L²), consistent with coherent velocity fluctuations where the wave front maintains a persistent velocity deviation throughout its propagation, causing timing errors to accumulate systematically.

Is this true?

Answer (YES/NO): NO